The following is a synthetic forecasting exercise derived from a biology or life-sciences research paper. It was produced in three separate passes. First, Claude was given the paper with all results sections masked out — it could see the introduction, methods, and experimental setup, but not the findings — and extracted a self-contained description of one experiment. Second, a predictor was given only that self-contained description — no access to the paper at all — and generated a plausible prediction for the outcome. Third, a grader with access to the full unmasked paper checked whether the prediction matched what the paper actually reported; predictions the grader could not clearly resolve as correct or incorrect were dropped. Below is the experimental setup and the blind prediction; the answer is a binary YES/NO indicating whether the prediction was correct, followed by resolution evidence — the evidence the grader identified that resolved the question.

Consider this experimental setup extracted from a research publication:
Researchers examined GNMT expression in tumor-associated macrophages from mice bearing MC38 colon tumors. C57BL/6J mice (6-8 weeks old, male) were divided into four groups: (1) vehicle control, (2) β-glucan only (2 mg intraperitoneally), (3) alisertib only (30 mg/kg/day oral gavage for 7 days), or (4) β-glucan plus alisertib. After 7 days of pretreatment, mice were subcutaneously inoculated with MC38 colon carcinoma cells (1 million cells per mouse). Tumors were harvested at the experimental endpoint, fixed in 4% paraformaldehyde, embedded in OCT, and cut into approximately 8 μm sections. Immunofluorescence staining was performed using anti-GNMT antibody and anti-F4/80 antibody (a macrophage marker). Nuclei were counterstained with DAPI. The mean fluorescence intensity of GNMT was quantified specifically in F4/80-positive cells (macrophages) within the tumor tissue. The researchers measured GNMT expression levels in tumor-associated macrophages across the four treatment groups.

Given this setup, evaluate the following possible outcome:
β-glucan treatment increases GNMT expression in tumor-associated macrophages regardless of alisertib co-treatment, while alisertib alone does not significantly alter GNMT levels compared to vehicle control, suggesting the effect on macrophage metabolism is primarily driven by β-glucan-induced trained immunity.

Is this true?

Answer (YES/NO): NO